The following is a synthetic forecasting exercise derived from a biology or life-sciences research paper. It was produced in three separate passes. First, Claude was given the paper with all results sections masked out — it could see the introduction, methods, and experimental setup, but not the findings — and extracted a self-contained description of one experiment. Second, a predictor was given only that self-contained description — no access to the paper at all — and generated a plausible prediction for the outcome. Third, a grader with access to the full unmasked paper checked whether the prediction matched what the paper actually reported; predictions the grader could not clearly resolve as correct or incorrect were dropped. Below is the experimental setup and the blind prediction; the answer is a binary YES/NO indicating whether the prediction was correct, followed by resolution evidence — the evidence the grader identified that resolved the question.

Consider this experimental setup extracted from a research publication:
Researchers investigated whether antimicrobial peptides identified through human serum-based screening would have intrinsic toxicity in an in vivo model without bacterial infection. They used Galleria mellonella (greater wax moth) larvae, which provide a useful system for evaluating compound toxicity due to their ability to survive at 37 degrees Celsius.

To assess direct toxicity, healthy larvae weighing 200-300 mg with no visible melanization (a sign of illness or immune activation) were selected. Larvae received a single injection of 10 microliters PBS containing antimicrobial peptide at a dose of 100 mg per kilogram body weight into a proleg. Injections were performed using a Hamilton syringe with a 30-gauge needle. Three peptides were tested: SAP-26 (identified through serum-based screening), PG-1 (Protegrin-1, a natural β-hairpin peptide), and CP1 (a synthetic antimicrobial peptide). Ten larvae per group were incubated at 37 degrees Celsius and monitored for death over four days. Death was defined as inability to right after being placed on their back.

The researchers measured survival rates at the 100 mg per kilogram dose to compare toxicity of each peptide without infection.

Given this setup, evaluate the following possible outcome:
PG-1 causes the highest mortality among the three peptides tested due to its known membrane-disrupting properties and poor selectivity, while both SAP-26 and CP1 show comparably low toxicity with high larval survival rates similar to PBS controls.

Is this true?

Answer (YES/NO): NO